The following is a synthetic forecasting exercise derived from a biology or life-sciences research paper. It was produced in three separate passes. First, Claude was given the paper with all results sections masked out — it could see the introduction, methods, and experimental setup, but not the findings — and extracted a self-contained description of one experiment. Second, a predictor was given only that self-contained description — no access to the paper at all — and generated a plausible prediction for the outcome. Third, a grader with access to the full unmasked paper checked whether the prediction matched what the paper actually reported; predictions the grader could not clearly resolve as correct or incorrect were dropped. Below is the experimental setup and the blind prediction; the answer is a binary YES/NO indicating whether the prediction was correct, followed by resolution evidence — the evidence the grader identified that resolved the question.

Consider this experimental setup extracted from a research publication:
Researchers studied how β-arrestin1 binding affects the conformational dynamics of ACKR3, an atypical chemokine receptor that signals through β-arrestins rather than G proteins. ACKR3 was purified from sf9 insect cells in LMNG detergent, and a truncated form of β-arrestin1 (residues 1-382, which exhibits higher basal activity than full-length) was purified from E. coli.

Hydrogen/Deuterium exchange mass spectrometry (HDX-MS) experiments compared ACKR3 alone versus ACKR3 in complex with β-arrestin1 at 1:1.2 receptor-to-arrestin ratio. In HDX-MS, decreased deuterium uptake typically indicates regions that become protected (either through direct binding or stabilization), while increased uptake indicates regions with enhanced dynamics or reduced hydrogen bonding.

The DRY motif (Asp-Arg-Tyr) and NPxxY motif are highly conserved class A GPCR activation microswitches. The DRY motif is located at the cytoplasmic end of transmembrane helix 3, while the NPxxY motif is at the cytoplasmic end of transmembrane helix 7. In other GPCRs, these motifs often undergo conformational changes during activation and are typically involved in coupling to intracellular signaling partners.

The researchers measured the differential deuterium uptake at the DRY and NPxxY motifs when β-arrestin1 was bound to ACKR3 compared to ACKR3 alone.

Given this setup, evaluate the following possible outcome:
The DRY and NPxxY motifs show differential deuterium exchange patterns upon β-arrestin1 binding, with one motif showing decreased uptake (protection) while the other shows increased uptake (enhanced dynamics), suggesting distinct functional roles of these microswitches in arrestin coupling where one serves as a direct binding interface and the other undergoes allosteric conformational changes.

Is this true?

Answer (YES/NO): NO